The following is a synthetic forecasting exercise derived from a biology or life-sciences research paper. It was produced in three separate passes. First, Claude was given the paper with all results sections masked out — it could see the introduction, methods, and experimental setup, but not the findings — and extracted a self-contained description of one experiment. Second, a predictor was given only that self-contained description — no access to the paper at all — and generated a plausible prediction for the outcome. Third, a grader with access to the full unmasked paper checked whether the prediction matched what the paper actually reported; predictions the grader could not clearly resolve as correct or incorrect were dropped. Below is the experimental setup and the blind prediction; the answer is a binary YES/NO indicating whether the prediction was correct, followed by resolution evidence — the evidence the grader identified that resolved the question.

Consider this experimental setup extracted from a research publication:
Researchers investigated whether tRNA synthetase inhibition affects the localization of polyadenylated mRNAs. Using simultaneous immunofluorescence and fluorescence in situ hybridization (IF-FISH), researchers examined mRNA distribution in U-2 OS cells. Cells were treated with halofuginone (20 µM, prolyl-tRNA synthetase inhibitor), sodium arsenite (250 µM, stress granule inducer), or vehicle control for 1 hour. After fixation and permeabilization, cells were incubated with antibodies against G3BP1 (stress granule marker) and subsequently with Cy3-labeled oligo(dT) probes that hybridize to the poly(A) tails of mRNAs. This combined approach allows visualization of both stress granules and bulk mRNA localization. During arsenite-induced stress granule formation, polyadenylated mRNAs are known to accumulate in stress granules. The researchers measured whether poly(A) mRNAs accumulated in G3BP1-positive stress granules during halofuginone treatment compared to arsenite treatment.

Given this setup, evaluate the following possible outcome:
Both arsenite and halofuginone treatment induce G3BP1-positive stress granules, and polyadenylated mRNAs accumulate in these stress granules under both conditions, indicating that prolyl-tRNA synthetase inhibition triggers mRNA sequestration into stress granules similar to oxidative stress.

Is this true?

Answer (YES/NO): NO